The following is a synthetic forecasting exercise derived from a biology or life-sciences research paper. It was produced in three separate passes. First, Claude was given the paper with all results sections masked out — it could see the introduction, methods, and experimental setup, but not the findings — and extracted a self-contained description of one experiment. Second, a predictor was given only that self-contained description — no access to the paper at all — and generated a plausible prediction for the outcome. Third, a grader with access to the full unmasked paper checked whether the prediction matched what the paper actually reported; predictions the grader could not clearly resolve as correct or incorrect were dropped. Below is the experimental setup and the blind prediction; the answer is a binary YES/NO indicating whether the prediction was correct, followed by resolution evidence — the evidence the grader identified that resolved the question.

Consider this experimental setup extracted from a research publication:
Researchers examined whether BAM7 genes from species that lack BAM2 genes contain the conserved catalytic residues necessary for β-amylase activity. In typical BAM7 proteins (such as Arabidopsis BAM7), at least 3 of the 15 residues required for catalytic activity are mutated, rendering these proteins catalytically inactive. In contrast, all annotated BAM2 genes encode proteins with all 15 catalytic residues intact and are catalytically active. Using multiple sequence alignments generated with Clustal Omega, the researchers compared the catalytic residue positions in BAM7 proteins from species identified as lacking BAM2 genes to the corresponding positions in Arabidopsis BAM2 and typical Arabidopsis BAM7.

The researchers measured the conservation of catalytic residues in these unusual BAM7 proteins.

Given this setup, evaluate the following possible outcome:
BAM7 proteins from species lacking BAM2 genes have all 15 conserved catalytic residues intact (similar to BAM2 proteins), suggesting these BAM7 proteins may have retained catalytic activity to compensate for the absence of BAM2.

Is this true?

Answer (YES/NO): YES